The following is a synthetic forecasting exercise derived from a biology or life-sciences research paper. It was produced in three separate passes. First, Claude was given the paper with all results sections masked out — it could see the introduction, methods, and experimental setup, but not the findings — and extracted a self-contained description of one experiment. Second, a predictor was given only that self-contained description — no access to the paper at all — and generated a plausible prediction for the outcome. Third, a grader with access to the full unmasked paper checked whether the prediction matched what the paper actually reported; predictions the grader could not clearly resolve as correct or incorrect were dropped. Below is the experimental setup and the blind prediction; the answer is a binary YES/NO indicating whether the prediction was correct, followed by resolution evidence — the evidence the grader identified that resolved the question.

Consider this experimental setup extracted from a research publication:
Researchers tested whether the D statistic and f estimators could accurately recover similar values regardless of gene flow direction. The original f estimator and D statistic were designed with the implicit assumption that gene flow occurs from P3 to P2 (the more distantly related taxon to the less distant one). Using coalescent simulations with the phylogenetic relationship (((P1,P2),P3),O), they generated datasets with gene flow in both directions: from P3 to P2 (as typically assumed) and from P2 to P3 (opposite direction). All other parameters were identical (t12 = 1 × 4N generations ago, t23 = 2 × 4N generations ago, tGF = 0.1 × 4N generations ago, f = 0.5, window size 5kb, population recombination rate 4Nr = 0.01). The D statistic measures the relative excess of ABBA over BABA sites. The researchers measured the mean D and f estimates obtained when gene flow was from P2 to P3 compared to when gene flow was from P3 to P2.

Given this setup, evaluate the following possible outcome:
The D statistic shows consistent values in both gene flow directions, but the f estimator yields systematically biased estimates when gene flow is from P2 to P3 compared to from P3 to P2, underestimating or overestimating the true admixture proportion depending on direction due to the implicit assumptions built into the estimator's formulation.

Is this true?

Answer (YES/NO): NO